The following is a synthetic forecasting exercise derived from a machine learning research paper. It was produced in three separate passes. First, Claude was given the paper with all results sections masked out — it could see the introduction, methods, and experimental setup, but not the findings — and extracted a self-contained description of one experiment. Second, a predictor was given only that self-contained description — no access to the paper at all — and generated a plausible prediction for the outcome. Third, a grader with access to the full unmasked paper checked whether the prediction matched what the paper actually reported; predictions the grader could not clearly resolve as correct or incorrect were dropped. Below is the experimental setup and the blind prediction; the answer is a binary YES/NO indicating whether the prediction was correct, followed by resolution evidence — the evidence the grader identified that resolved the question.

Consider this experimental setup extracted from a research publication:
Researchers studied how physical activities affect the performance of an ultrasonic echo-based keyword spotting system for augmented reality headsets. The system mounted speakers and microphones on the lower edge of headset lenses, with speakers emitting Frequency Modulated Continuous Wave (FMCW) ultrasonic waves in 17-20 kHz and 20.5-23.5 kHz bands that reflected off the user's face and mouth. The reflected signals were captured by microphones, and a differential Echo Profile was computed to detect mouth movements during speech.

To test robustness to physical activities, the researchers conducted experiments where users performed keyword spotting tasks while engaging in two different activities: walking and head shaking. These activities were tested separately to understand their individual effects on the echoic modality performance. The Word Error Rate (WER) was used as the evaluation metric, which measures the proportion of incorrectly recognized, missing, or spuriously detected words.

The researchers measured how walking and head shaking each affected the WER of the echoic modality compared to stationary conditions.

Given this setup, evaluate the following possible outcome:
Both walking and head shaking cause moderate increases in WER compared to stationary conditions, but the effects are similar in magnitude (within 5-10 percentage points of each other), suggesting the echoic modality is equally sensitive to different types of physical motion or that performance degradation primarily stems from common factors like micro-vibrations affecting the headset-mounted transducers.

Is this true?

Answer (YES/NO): NO